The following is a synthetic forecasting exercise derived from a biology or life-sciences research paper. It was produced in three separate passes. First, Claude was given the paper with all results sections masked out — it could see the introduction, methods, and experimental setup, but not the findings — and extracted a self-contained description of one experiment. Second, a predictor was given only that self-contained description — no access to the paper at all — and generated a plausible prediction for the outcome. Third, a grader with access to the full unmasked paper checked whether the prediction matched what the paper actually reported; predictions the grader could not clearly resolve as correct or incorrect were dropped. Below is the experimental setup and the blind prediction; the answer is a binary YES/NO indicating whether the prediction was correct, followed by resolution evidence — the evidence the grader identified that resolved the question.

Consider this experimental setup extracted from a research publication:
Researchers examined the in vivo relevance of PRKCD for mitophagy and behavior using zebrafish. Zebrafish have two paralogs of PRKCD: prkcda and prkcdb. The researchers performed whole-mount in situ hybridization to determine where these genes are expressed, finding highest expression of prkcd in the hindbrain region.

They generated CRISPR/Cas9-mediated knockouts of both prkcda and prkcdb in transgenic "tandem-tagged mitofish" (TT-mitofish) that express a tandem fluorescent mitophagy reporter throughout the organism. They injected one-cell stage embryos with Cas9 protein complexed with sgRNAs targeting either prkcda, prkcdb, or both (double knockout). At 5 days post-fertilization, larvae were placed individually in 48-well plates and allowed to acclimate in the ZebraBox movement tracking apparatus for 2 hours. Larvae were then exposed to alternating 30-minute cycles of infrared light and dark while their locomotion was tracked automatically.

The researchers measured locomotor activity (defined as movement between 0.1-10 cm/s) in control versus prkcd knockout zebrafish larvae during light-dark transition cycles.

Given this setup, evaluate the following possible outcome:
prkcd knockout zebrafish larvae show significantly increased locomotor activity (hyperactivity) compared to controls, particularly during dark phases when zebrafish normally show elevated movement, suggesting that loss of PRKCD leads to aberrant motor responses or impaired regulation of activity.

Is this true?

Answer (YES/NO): NO